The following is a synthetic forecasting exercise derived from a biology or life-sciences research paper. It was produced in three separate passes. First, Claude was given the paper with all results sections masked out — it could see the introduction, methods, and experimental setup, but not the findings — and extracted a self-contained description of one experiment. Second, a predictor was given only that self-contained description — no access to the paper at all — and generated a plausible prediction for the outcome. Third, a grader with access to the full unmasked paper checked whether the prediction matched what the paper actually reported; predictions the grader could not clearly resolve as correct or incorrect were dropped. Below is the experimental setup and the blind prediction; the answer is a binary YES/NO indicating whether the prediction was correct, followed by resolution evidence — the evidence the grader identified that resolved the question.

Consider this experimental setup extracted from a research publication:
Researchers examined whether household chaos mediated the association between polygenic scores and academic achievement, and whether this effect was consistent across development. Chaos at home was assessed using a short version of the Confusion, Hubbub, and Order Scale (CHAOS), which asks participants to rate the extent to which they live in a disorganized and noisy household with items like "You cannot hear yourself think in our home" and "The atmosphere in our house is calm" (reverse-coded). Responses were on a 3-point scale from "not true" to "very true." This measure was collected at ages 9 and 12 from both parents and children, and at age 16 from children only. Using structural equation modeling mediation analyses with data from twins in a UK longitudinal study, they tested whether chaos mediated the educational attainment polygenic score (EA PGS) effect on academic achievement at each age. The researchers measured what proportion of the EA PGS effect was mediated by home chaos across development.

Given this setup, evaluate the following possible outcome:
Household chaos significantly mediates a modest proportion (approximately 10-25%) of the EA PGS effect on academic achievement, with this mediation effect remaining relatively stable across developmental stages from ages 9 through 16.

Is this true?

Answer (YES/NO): YES